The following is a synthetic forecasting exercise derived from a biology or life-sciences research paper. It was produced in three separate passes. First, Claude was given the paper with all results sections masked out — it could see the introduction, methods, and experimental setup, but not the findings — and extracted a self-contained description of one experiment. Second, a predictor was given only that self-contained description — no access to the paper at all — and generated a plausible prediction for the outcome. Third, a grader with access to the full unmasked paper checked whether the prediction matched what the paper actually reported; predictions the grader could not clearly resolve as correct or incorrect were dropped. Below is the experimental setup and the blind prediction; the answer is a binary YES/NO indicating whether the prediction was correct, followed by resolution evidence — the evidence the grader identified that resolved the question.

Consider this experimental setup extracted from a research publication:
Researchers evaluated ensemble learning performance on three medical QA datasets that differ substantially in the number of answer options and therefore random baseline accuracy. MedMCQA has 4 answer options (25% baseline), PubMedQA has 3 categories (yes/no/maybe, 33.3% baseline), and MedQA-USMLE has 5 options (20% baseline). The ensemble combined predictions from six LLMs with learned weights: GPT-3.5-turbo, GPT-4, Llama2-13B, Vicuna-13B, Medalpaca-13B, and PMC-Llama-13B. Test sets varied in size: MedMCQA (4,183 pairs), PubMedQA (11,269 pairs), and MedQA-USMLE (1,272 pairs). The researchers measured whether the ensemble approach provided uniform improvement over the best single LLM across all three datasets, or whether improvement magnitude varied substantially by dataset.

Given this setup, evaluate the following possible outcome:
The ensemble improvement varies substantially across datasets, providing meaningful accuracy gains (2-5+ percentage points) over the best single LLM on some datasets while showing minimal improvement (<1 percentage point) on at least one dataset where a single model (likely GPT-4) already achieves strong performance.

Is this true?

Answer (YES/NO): NO